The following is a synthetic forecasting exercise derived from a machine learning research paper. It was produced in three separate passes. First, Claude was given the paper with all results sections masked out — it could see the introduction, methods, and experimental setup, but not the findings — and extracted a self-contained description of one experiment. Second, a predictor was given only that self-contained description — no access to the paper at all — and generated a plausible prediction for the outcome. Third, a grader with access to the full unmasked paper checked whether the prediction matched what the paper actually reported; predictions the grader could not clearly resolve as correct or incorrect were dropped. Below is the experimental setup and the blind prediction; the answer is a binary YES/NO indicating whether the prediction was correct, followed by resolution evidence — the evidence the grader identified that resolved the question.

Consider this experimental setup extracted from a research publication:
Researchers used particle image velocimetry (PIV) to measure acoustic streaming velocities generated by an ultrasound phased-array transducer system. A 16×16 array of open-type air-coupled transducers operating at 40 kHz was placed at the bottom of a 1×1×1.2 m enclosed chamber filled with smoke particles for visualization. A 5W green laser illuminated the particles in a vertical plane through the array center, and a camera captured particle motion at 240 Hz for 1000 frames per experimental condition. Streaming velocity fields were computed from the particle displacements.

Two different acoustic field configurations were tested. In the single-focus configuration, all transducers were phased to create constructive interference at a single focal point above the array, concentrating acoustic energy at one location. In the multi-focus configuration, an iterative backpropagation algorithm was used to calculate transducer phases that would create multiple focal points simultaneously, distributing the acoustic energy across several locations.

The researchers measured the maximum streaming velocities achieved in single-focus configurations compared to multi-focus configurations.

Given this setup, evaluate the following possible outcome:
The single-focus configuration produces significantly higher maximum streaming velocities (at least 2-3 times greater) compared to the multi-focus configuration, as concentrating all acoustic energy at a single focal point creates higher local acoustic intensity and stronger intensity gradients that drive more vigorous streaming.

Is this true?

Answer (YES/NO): NO